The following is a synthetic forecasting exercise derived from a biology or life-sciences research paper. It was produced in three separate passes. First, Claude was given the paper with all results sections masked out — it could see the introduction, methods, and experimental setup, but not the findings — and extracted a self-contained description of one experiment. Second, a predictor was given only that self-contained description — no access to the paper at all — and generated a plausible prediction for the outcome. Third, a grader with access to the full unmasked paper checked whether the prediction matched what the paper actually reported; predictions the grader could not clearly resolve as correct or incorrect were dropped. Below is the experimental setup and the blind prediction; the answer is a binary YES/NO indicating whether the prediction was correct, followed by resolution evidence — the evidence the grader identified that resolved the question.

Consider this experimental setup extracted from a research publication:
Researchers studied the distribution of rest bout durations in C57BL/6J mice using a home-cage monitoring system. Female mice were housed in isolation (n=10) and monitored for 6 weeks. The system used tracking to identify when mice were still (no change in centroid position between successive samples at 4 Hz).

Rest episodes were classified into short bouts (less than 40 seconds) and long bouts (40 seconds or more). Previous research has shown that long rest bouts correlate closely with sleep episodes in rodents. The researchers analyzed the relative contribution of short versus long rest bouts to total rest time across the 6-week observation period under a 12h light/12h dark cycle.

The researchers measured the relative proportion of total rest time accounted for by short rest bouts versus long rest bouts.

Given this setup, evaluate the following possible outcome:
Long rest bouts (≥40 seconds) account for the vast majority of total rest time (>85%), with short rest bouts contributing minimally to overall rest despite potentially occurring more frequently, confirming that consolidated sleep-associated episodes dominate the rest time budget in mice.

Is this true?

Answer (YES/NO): NO